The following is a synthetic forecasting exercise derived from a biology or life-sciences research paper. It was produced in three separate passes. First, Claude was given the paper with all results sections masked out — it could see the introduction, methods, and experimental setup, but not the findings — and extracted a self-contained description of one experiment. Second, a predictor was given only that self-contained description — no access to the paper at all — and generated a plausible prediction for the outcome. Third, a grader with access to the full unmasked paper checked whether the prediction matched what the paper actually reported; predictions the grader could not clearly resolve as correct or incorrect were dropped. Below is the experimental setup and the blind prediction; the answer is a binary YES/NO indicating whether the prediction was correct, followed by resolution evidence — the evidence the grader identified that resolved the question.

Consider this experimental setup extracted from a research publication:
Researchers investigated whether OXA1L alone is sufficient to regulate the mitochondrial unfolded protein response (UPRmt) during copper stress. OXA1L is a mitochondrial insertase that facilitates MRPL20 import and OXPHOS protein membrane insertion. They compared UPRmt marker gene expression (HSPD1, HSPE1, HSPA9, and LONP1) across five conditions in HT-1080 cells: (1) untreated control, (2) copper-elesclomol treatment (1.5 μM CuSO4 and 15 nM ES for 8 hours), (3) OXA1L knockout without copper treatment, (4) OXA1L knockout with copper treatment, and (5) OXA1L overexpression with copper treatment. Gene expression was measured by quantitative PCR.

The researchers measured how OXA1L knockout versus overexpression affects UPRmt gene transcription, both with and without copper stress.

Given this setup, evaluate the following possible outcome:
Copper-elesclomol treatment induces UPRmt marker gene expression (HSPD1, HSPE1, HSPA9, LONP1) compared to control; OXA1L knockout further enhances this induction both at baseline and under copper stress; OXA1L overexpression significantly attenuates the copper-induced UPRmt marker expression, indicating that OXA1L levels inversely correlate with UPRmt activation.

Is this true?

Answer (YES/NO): NO